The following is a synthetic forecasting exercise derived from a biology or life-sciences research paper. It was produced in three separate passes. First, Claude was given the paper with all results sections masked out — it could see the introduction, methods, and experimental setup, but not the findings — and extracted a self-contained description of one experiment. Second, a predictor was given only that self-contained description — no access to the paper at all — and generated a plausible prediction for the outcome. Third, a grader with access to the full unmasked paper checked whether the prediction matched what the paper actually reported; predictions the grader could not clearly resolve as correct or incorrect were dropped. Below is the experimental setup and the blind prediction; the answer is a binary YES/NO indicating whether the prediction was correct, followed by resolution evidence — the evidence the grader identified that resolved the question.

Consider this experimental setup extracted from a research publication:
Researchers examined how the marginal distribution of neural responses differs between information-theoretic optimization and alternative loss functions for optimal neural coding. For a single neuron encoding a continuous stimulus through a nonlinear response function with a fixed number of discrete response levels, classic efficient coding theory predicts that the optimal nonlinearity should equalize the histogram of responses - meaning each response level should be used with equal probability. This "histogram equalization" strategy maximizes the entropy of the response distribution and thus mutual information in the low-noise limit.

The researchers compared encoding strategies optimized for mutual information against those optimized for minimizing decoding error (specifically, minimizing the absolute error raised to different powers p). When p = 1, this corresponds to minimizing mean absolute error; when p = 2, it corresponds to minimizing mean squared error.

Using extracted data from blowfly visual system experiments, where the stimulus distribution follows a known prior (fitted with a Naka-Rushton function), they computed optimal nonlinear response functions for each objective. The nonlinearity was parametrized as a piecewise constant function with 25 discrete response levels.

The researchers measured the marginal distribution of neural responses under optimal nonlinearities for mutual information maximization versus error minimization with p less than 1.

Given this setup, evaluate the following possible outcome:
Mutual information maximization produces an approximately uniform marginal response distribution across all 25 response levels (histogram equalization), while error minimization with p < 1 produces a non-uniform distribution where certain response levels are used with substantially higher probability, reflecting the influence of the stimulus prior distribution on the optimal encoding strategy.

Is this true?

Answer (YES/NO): YES